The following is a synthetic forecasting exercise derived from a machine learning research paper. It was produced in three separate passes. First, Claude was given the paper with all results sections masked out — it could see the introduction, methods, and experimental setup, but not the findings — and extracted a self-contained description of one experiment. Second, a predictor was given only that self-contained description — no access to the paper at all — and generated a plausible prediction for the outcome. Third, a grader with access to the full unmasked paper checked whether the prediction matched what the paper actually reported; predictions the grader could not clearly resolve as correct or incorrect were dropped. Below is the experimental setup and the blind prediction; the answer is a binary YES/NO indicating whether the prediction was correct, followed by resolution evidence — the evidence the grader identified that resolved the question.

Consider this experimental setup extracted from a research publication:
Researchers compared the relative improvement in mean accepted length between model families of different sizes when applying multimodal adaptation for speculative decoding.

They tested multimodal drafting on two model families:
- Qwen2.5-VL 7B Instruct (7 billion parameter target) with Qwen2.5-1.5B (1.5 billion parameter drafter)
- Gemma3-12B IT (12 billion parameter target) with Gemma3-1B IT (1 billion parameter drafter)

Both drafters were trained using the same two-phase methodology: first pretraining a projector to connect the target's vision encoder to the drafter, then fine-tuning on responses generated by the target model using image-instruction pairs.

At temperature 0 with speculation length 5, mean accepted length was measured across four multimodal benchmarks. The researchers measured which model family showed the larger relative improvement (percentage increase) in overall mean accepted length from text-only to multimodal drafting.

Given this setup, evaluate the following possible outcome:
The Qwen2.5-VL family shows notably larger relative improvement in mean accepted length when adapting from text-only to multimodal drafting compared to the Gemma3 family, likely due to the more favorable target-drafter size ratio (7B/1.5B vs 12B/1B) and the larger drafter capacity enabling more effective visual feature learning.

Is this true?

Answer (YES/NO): YES